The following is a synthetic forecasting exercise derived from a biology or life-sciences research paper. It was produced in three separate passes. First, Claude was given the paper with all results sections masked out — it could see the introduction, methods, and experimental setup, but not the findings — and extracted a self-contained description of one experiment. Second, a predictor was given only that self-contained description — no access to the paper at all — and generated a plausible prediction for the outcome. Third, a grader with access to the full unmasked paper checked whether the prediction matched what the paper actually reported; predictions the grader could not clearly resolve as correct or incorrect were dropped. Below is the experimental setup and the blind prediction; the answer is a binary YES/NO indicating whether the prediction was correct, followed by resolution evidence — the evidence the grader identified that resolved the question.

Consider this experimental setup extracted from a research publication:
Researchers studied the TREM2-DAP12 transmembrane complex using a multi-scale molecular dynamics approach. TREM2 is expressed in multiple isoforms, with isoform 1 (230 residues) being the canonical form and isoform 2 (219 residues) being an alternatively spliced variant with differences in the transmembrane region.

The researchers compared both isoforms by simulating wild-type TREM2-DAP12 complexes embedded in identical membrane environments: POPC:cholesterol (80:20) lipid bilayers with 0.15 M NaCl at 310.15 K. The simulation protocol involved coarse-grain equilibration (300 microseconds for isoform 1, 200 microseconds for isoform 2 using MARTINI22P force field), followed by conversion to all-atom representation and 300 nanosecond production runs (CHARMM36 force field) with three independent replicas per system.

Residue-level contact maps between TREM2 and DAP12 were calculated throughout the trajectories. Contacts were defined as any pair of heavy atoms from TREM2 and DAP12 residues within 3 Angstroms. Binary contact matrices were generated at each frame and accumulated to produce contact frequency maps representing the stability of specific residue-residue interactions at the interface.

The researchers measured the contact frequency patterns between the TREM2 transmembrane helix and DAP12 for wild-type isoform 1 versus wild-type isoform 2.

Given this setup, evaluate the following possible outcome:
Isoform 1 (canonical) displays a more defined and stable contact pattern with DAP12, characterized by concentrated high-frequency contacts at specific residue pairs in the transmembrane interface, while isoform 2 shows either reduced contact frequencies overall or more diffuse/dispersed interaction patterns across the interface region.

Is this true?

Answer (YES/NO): NO